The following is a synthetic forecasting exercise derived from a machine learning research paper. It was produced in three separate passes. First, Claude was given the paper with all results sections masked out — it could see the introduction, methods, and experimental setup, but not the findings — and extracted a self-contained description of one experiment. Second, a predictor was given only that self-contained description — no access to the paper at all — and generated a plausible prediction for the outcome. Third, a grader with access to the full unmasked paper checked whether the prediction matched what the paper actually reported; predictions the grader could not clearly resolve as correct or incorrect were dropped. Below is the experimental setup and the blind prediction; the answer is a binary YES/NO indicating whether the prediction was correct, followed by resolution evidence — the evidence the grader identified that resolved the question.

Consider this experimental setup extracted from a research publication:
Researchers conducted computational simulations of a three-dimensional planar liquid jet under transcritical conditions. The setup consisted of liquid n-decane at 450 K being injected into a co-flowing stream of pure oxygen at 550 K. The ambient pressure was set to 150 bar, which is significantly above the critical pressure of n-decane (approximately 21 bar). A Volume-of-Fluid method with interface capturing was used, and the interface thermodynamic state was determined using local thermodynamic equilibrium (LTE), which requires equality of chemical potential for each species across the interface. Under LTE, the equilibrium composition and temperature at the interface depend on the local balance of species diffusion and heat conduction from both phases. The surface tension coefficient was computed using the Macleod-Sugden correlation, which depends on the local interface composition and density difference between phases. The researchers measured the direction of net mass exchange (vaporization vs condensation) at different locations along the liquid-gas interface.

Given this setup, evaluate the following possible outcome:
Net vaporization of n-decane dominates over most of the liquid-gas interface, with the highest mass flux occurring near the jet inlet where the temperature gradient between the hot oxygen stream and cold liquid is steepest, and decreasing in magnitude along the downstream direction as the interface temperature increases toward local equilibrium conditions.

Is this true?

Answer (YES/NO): NO